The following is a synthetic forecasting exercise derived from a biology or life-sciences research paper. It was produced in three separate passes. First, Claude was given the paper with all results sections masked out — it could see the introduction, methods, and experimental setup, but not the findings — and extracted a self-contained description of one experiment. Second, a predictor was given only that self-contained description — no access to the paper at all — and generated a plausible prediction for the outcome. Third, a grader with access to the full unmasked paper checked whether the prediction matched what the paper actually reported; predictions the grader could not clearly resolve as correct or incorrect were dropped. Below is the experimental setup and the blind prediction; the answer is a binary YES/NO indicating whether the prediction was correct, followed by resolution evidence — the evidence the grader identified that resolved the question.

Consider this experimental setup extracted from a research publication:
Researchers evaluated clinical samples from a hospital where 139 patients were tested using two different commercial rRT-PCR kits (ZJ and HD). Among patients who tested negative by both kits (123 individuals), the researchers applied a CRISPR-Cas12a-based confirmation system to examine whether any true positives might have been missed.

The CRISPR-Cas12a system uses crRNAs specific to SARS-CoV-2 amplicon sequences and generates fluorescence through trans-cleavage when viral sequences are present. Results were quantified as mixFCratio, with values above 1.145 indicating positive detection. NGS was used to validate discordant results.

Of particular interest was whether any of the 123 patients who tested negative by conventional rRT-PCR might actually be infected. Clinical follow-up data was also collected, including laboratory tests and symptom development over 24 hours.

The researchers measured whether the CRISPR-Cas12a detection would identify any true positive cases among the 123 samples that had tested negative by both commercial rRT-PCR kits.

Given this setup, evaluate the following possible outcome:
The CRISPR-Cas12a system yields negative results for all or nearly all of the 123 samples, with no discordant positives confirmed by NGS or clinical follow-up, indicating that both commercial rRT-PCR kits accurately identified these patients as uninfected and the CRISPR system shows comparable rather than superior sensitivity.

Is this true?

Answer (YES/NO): NO